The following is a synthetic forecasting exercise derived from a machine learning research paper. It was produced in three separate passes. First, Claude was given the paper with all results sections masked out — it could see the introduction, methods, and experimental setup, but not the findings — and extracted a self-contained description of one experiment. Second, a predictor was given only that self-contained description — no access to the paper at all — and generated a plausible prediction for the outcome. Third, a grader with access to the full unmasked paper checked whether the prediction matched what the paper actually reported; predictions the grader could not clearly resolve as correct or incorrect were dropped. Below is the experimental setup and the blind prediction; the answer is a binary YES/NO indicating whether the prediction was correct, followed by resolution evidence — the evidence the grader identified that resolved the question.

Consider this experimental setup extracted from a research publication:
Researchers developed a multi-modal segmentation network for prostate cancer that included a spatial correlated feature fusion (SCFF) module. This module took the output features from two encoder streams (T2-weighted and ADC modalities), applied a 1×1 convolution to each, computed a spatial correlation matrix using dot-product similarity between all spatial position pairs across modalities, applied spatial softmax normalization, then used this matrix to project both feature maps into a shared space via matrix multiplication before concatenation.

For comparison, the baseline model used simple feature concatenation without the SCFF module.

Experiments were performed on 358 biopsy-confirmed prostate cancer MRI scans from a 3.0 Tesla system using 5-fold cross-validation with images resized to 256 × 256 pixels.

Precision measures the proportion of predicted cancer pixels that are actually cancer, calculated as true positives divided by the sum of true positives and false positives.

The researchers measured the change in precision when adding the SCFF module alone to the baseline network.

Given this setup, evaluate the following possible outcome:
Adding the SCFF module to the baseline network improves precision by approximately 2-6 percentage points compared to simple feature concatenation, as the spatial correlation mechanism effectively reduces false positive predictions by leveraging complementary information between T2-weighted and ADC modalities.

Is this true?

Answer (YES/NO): NO